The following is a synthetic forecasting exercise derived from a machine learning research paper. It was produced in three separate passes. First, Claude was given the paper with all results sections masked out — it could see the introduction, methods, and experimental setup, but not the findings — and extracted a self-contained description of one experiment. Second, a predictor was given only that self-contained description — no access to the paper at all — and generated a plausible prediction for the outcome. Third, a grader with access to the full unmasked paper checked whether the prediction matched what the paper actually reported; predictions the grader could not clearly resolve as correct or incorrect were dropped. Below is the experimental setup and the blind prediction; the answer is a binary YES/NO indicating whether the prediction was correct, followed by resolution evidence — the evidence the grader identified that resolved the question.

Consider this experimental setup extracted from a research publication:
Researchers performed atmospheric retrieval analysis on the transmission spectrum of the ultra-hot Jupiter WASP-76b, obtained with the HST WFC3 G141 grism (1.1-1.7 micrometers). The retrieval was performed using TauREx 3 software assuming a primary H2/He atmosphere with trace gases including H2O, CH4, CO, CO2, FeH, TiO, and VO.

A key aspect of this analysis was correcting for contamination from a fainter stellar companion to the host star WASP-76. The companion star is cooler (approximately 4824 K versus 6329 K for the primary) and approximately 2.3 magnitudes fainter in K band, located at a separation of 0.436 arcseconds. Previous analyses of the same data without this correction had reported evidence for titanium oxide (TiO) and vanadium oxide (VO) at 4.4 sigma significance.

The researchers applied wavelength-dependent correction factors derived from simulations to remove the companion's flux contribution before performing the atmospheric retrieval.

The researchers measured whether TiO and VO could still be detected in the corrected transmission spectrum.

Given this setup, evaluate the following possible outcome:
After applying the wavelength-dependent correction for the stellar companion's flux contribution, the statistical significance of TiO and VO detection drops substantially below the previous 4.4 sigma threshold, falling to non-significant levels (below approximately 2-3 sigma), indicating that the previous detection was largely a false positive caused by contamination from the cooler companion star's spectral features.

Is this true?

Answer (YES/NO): YES